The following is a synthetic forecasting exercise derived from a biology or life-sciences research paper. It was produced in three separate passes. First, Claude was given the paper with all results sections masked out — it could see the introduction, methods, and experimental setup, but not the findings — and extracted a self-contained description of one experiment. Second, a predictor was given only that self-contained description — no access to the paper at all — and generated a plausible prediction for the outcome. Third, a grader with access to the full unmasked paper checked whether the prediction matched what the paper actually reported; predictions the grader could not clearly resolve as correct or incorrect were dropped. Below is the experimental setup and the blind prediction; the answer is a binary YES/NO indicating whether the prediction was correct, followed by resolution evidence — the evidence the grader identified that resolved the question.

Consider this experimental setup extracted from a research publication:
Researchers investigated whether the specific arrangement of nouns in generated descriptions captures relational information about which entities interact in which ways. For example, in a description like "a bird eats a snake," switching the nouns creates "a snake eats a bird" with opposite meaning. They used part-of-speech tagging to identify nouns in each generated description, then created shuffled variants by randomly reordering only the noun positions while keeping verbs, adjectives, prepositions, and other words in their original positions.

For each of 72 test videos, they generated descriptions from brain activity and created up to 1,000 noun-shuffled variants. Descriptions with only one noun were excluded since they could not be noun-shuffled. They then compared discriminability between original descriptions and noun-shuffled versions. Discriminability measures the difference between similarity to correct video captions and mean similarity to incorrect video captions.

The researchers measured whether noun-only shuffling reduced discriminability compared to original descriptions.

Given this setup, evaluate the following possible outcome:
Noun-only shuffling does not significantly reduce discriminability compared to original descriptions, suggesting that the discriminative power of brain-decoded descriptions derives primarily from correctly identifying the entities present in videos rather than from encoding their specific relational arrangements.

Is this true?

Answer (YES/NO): NO